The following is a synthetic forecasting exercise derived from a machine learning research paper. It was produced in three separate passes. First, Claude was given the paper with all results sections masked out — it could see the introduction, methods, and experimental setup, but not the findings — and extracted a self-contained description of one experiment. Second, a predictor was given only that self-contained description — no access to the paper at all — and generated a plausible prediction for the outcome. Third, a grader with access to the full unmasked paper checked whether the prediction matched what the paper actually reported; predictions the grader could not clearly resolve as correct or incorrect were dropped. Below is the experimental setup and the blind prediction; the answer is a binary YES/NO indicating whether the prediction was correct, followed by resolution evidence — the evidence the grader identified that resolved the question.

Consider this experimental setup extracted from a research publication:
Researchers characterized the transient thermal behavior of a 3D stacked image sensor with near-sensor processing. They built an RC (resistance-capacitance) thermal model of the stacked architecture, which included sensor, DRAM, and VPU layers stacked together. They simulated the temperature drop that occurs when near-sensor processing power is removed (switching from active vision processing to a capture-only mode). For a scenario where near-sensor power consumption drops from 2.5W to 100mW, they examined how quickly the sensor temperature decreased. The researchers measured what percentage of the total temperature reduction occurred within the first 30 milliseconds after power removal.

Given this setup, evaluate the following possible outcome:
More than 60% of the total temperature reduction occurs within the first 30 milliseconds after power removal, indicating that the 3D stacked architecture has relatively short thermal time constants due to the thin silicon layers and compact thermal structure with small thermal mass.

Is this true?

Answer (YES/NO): NO